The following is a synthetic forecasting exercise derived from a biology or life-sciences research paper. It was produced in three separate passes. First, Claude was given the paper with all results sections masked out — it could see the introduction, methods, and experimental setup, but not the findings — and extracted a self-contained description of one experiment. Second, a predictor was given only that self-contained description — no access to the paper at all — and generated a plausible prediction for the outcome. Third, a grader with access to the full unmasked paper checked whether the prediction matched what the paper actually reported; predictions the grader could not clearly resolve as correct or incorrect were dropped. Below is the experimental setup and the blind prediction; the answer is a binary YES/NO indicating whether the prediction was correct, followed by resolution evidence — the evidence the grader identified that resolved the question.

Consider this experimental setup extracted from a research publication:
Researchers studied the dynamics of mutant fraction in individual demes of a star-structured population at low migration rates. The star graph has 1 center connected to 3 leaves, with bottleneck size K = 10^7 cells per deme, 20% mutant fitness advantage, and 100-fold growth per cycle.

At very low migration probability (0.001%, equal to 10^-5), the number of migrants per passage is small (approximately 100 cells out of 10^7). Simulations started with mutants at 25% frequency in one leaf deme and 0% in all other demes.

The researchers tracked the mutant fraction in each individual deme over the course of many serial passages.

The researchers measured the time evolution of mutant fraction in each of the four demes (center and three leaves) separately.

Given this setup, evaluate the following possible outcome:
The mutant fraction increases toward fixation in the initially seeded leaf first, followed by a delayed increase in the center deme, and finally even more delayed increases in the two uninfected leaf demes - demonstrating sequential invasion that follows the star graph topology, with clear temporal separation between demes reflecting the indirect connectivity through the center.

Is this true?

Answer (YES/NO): YES